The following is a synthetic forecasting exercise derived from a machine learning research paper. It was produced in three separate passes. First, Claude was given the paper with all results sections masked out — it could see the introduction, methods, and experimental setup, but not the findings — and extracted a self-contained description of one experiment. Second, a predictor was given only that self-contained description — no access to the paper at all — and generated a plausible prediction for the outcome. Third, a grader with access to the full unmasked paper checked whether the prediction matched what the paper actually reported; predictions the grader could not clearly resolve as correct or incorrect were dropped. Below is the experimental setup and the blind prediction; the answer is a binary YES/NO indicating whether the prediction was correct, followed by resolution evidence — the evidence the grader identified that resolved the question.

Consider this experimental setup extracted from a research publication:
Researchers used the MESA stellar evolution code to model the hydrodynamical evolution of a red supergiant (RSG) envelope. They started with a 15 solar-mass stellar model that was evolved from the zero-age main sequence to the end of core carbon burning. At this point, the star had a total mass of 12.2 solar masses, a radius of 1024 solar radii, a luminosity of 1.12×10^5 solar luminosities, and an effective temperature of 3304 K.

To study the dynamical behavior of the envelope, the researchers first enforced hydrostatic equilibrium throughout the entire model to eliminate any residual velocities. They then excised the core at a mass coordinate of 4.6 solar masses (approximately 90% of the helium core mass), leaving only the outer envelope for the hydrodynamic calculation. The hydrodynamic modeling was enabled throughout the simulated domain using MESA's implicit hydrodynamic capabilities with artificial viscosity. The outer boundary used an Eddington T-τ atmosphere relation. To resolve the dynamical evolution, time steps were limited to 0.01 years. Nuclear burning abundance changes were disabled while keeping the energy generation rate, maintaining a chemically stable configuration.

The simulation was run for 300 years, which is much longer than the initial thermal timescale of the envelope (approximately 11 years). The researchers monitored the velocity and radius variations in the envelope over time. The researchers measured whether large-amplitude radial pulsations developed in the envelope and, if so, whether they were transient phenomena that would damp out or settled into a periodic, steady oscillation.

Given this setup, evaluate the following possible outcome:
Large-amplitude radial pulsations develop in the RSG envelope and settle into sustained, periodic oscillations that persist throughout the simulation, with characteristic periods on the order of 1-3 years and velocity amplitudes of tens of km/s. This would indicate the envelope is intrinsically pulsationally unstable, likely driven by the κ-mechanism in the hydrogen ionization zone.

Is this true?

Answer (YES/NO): NO